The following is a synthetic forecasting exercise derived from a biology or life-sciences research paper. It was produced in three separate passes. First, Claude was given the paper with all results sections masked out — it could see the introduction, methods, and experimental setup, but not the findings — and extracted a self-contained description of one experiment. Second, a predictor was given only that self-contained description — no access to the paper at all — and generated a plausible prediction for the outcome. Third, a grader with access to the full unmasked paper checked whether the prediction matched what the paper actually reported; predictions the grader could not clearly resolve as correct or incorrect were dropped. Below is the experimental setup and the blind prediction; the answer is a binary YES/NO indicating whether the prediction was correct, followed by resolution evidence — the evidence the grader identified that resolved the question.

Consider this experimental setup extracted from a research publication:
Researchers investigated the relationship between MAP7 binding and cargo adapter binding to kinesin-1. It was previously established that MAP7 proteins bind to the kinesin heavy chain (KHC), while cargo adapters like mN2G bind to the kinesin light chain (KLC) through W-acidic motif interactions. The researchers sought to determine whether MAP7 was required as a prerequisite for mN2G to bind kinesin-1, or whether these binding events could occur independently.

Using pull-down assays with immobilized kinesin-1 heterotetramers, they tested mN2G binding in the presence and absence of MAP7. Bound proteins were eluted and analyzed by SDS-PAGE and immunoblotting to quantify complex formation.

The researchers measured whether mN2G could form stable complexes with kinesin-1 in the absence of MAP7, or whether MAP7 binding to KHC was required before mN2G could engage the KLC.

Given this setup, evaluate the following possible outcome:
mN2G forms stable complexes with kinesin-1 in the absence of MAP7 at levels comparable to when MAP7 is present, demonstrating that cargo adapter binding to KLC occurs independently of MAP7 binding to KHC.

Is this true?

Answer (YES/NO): NO